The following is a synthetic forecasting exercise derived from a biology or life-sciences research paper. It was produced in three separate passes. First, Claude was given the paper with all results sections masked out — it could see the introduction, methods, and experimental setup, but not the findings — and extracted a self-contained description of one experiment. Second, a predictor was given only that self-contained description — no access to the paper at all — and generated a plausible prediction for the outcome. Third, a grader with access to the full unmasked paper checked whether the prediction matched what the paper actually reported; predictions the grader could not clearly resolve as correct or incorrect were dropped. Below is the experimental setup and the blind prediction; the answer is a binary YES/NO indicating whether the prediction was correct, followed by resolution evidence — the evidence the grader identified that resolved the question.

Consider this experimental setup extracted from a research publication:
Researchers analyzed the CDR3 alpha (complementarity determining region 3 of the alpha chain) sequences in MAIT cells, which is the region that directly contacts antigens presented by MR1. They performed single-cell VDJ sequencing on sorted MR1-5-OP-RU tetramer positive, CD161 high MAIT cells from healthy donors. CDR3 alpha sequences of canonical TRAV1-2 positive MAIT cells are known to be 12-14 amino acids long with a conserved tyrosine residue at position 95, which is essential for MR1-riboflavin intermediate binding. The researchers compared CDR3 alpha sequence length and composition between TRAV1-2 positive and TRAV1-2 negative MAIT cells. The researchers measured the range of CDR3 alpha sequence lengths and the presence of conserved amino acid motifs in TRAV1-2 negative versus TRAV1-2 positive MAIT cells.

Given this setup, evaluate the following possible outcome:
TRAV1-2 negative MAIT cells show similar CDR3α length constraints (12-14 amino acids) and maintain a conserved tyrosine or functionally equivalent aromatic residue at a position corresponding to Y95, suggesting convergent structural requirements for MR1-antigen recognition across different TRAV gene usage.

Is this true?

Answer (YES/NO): NO